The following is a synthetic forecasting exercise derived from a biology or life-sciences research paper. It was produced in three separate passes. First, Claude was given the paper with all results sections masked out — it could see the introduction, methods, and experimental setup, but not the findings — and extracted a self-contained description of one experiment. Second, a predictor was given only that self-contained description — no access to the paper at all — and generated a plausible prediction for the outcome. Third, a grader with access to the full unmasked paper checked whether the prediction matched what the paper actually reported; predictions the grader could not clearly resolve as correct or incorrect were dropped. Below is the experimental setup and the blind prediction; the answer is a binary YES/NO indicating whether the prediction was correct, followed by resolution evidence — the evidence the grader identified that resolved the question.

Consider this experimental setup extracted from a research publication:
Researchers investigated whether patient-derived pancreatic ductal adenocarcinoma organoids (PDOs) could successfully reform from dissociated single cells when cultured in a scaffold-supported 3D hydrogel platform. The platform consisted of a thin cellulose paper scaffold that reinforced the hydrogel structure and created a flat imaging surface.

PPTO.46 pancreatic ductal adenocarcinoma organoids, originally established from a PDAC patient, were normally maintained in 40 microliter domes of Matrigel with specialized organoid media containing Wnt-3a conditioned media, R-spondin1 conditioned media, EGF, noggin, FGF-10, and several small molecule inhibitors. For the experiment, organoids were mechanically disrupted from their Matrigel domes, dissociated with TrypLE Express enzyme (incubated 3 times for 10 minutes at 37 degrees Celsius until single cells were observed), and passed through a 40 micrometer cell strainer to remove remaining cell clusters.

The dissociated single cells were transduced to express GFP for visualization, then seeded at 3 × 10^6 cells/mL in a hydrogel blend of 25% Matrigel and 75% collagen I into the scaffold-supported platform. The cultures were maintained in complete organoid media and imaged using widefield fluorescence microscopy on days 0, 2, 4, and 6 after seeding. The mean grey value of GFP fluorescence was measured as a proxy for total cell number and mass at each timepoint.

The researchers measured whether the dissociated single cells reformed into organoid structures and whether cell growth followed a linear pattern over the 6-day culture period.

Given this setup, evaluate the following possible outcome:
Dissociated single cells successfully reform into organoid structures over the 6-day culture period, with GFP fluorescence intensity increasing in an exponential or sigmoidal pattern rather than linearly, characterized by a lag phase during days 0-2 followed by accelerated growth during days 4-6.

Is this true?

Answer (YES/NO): NO